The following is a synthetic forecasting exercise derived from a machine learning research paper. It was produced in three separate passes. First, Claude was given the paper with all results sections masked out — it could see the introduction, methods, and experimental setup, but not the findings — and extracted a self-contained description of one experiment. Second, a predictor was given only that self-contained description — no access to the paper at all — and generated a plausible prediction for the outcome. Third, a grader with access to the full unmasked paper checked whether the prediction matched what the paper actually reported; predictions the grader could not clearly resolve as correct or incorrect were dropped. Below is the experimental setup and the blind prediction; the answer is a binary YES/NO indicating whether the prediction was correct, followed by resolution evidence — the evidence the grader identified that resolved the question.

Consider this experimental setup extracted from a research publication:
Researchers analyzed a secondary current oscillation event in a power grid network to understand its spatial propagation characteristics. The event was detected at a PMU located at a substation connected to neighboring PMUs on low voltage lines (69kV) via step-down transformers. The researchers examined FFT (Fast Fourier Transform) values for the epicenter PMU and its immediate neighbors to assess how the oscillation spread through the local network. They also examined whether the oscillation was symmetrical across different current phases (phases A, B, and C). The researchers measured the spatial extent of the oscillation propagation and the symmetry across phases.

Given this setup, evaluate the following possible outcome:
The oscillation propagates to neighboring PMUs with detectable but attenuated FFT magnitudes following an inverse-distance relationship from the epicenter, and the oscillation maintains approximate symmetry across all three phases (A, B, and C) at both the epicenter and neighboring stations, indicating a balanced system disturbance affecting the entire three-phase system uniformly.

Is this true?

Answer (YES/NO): NO